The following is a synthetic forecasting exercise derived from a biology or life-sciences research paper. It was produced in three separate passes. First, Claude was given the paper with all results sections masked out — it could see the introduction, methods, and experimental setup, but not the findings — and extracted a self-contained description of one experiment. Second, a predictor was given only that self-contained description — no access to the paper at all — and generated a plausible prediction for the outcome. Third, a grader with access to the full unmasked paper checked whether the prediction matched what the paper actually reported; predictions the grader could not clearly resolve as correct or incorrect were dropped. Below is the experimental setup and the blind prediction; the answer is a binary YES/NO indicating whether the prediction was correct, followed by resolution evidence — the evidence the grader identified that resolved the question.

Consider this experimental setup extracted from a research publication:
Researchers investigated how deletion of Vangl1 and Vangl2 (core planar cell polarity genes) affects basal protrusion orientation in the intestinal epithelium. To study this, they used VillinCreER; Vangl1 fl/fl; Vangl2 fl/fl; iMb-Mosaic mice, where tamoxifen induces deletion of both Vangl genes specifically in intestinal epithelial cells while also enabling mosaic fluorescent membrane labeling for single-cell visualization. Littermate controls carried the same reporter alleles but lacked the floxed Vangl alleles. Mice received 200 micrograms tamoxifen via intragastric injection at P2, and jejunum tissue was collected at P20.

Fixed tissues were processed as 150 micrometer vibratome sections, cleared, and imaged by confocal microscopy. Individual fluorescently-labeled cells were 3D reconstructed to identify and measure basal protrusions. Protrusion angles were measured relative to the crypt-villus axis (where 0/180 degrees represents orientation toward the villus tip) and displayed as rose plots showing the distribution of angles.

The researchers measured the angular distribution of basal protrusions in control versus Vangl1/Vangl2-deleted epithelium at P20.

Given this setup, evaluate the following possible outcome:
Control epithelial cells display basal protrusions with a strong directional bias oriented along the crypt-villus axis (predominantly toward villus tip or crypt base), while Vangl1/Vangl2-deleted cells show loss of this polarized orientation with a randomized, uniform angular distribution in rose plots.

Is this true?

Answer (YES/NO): YES